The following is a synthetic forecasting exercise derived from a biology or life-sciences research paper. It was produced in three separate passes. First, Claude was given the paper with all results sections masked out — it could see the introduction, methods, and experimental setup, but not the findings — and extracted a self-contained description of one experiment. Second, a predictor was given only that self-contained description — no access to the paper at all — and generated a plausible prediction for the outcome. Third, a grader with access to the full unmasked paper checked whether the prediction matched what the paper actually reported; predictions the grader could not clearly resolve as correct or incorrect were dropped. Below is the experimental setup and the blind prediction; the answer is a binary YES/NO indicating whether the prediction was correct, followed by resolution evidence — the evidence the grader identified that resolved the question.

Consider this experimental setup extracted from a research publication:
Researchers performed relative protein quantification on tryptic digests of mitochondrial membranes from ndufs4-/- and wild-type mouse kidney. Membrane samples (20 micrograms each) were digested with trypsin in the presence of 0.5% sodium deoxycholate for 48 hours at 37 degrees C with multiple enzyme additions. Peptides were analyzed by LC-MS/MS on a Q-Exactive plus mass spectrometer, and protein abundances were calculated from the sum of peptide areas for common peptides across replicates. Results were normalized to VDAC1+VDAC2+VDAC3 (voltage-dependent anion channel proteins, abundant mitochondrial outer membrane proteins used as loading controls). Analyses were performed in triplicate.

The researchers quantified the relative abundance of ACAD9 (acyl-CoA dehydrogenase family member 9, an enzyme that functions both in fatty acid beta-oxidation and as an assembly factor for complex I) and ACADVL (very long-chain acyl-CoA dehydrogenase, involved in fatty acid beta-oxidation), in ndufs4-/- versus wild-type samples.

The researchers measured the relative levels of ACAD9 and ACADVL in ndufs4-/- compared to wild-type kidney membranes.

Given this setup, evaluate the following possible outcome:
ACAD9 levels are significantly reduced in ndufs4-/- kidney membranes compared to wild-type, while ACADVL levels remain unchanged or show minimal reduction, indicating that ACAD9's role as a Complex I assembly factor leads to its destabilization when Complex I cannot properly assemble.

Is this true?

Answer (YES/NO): NO